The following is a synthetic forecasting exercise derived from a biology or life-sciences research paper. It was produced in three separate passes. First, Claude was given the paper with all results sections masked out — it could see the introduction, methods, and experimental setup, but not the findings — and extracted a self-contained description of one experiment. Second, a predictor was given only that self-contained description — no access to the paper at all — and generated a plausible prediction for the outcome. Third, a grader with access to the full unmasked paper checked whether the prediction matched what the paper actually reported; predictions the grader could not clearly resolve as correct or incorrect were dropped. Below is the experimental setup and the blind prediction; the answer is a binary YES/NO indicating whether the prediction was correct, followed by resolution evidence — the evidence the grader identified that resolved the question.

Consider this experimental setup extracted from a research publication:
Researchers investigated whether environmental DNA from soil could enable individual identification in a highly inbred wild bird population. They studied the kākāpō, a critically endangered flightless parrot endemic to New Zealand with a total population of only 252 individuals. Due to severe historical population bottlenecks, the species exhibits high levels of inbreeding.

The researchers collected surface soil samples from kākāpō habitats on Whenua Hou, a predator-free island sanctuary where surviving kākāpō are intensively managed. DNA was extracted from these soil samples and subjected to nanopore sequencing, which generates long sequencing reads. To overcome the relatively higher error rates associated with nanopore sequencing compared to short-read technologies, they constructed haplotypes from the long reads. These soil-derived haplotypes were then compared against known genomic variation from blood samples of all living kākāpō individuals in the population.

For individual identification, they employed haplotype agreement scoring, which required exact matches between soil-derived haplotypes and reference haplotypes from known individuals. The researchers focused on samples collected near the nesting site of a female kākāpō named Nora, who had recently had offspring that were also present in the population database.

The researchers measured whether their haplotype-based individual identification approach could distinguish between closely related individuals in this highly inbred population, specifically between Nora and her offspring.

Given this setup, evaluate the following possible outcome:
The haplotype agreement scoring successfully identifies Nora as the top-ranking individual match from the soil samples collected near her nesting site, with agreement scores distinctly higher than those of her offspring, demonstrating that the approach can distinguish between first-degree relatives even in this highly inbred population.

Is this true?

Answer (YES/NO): NO